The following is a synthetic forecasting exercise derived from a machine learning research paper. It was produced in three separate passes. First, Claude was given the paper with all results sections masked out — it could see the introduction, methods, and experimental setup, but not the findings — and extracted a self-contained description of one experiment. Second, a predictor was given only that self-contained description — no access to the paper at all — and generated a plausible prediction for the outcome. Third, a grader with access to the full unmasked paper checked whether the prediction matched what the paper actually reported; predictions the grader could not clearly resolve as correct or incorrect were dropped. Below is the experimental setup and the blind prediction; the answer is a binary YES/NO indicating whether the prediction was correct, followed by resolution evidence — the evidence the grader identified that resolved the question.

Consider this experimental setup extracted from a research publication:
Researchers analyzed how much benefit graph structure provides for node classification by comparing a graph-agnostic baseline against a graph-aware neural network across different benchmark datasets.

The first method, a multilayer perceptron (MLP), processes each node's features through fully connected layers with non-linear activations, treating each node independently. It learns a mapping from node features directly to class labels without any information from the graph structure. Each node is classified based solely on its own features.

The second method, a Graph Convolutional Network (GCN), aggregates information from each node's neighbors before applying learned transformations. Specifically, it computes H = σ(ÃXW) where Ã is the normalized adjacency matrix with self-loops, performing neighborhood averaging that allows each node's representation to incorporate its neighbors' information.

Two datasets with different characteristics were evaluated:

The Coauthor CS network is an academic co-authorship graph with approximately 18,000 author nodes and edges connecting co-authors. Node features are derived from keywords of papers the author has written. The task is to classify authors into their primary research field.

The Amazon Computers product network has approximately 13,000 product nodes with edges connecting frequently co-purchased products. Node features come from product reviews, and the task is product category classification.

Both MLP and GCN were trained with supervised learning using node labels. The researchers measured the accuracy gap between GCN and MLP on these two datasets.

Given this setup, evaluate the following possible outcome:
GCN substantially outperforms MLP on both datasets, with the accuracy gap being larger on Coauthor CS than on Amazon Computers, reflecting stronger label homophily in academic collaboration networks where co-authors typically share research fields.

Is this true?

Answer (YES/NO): NO